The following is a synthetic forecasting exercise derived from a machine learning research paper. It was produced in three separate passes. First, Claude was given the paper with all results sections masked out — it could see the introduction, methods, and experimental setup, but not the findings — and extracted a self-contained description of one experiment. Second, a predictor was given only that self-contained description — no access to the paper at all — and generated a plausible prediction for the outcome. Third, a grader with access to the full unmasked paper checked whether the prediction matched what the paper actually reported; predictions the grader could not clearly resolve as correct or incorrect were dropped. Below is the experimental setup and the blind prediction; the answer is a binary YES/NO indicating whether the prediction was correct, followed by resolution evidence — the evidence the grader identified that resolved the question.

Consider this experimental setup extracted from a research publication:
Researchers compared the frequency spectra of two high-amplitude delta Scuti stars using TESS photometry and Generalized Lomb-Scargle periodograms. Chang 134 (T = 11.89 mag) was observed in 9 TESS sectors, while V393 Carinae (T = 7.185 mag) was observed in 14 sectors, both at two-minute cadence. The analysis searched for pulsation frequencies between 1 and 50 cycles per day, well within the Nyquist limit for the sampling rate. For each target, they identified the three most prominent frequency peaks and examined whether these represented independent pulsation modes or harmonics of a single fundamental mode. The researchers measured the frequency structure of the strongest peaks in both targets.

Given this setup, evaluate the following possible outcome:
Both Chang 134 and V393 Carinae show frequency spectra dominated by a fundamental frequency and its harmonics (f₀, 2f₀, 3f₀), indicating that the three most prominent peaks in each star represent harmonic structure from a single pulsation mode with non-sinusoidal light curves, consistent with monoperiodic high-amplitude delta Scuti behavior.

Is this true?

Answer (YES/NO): YES